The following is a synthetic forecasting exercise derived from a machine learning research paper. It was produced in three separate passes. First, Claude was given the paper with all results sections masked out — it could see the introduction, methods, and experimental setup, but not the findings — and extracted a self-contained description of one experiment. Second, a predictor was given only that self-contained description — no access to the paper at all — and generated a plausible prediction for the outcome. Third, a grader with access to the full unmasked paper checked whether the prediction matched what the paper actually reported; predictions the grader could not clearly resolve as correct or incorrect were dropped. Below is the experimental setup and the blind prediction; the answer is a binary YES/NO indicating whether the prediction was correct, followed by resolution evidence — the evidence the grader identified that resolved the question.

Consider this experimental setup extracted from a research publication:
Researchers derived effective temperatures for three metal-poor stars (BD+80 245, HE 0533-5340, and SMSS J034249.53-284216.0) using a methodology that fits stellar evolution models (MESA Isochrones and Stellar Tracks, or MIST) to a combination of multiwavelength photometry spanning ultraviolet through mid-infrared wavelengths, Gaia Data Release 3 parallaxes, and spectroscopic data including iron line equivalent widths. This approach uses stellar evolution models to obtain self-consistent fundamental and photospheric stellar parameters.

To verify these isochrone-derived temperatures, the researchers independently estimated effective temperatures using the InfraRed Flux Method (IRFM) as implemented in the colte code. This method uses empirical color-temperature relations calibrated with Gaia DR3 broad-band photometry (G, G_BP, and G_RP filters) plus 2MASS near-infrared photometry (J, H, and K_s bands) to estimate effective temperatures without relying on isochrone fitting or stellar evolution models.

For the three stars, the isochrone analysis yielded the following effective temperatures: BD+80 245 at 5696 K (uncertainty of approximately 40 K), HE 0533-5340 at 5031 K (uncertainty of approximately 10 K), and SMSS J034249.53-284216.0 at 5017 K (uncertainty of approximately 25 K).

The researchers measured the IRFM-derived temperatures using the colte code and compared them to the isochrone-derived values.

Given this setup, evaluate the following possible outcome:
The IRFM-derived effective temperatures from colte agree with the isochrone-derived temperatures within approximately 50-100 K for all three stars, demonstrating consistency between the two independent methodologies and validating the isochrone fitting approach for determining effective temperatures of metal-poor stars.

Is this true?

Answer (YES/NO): YES